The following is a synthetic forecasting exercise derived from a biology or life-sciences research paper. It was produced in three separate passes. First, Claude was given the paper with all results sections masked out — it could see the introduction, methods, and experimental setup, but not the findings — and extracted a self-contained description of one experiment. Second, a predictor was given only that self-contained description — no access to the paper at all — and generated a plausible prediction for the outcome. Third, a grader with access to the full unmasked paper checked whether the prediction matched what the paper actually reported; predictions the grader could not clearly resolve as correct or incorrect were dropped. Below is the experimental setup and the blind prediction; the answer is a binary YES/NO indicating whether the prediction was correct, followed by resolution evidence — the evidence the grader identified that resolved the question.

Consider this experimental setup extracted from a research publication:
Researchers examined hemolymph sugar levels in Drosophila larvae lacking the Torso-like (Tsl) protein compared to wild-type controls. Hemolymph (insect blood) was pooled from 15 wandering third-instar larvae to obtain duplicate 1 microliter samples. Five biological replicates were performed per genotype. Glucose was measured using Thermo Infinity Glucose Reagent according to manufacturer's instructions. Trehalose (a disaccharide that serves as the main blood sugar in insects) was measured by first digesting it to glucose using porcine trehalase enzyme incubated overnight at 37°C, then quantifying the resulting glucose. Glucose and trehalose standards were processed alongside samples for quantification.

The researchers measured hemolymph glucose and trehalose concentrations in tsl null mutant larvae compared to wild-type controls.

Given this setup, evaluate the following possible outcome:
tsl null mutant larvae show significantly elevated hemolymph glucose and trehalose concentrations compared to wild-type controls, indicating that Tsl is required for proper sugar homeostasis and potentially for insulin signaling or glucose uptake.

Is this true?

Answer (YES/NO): NO